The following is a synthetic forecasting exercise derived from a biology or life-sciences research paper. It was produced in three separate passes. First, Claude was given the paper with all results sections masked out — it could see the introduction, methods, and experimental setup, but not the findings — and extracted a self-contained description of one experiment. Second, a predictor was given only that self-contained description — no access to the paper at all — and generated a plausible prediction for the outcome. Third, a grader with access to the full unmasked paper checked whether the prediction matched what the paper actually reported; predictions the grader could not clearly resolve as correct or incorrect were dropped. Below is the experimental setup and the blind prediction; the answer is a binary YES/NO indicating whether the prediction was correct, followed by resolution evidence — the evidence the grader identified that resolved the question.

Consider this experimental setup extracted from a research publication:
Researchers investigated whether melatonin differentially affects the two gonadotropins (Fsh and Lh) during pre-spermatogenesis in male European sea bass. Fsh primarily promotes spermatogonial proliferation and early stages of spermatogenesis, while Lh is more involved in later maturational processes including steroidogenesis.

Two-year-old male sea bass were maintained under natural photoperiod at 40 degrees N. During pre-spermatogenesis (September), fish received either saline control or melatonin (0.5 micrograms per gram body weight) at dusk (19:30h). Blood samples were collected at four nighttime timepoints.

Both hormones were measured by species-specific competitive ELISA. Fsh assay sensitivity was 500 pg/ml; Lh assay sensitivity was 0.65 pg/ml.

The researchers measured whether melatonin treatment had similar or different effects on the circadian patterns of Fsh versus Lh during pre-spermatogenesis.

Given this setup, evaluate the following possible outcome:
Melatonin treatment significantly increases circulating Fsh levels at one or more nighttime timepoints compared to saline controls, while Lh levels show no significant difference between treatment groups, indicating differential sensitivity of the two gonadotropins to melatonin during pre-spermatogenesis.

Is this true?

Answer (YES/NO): NO